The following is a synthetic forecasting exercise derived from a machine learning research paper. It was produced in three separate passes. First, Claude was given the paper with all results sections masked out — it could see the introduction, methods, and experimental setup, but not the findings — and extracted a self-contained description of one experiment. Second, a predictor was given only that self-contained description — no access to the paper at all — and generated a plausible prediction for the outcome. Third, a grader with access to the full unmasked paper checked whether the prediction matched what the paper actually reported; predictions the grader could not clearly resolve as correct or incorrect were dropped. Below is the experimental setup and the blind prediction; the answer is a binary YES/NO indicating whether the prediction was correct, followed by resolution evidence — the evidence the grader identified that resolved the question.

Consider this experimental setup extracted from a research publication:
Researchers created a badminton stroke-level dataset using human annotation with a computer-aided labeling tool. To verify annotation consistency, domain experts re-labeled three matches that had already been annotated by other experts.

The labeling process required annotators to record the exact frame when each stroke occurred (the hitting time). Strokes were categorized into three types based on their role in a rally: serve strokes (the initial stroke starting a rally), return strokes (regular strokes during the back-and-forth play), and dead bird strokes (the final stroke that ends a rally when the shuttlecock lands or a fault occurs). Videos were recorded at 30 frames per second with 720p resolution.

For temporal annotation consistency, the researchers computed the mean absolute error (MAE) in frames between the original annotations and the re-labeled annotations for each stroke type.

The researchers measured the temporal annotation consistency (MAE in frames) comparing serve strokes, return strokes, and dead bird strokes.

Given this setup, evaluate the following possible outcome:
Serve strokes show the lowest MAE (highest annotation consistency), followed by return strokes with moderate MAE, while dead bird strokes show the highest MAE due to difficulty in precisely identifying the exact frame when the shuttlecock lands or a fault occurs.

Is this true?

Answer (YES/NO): NO